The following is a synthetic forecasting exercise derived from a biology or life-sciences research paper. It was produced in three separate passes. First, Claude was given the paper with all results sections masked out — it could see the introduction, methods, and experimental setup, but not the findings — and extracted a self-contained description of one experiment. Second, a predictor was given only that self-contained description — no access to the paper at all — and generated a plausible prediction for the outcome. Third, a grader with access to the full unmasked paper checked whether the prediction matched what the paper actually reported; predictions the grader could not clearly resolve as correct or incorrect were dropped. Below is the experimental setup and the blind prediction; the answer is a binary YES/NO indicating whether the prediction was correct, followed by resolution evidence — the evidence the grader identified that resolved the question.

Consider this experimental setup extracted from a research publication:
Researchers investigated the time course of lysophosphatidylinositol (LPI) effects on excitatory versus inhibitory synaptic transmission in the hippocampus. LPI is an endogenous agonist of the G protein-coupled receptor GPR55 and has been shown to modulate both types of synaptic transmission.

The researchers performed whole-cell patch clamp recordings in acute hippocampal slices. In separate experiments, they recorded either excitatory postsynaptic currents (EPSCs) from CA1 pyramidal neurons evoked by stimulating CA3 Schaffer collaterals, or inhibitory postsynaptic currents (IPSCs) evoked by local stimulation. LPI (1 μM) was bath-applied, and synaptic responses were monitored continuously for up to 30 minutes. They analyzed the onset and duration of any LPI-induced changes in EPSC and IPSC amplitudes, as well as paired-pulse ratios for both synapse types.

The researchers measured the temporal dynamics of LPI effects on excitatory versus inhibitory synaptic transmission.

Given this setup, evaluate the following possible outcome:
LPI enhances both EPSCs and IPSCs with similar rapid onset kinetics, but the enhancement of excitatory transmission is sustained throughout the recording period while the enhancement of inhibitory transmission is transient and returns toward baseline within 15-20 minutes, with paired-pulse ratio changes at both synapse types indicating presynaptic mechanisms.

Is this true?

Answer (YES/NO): NO